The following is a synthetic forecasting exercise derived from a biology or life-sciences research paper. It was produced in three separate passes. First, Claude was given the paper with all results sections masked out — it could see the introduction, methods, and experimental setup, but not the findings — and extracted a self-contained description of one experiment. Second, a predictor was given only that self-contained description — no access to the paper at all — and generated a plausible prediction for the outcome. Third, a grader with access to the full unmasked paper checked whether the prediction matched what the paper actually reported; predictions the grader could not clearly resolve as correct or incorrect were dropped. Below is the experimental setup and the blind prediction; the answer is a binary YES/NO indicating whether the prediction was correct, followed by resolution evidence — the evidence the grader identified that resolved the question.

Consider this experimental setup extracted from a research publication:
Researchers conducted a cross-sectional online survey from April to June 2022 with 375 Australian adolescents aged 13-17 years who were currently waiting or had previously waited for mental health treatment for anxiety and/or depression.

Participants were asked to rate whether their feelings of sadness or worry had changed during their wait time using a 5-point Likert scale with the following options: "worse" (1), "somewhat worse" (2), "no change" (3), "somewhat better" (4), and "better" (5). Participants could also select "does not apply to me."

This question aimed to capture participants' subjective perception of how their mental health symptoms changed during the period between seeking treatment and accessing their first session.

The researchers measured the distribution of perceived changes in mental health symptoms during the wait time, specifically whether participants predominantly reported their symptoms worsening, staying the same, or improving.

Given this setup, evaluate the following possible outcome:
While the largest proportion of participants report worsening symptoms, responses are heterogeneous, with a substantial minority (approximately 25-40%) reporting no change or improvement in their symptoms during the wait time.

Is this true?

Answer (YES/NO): YES